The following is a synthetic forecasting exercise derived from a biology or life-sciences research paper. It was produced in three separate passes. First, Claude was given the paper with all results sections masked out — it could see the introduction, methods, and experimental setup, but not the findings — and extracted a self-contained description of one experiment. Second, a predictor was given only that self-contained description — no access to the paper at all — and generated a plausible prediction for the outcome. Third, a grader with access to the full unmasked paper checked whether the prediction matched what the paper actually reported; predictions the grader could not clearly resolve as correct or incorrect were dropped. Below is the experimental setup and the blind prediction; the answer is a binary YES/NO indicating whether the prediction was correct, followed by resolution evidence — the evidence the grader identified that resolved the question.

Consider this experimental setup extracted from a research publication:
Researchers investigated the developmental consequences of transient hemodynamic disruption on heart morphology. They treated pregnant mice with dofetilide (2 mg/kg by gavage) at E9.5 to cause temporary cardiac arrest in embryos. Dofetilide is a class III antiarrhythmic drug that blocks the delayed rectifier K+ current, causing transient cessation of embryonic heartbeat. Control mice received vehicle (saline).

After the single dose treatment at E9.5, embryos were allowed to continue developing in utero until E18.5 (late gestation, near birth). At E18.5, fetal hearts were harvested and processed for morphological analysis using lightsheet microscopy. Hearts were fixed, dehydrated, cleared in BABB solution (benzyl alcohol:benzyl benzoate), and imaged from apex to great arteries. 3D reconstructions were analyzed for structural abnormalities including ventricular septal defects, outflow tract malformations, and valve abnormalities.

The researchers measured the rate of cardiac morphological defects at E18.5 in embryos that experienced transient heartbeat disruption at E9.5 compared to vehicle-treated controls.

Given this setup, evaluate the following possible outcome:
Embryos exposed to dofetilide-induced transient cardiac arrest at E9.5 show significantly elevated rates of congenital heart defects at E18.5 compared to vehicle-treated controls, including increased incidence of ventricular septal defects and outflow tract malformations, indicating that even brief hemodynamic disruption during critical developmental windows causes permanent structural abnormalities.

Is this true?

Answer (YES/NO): YES